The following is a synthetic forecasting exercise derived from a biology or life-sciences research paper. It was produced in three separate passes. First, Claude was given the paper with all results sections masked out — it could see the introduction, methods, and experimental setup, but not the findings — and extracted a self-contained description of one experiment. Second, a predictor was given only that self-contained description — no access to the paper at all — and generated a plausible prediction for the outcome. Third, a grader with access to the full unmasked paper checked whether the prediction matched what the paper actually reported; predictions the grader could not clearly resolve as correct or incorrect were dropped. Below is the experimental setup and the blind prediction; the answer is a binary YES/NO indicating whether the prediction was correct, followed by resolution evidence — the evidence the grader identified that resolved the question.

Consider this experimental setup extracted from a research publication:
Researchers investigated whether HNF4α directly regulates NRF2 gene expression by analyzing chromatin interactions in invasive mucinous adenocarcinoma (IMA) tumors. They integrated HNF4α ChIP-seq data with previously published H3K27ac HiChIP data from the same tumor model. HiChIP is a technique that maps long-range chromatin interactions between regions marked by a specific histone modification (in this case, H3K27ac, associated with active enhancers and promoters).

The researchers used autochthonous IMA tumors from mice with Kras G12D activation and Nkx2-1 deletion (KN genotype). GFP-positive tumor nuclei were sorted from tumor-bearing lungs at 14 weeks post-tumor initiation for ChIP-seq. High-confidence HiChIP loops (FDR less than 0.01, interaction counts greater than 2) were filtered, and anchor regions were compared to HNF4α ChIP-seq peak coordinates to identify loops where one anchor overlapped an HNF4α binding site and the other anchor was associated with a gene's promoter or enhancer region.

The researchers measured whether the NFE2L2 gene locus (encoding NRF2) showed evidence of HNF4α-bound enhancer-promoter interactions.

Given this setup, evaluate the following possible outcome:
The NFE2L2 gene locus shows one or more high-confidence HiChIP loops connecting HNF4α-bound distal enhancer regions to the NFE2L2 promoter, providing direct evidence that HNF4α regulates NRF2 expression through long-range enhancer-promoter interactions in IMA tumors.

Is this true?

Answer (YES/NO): NO